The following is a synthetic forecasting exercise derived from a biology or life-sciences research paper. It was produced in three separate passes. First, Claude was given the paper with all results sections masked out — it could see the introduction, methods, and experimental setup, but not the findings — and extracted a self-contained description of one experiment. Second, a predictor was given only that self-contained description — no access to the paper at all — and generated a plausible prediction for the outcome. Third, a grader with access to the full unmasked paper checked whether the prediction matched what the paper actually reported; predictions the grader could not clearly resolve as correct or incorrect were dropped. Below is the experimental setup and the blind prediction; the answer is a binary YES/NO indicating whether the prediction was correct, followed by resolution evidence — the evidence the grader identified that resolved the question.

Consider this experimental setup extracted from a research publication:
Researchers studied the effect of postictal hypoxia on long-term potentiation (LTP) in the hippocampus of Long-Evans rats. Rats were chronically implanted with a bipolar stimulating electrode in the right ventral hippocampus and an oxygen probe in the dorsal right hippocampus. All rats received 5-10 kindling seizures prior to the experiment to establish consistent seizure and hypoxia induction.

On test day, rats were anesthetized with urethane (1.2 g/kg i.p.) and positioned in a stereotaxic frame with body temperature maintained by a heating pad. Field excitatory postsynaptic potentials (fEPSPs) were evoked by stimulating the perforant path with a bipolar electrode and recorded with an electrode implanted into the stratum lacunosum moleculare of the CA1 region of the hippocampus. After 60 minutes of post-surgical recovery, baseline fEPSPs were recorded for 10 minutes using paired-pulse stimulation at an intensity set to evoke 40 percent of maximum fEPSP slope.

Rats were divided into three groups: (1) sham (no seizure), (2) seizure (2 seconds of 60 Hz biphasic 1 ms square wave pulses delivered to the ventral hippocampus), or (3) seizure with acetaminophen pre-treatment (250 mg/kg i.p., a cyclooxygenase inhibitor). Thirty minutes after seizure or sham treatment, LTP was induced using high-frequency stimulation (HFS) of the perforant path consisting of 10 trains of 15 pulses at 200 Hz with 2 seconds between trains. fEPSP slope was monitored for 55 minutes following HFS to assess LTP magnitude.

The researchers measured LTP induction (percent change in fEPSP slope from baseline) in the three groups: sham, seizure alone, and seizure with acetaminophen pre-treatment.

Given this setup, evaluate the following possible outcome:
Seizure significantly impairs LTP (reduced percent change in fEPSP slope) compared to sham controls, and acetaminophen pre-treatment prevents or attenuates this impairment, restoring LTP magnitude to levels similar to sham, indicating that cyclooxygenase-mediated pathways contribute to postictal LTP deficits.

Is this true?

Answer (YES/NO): YES